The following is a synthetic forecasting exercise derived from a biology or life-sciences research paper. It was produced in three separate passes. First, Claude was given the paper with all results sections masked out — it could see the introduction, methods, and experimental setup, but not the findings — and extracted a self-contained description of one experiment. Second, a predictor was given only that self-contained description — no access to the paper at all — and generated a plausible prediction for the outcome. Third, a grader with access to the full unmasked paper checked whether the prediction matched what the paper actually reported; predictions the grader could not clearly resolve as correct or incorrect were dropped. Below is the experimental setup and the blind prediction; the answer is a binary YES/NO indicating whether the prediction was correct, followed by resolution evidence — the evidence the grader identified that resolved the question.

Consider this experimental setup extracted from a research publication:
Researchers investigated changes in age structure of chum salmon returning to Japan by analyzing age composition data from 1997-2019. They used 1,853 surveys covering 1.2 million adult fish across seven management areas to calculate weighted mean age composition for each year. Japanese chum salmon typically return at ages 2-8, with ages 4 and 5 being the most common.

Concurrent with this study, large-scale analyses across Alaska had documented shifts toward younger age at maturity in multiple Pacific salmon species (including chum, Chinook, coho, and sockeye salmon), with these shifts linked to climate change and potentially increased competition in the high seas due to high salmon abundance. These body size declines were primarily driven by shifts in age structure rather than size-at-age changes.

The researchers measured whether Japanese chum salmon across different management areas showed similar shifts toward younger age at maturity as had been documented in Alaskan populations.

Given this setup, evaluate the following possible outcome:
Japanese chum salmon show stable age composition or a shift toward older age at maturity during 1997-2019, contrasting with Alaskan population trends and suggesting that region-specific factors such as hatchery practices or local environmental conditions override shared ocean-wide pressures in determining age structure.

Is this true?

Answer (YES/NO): NO